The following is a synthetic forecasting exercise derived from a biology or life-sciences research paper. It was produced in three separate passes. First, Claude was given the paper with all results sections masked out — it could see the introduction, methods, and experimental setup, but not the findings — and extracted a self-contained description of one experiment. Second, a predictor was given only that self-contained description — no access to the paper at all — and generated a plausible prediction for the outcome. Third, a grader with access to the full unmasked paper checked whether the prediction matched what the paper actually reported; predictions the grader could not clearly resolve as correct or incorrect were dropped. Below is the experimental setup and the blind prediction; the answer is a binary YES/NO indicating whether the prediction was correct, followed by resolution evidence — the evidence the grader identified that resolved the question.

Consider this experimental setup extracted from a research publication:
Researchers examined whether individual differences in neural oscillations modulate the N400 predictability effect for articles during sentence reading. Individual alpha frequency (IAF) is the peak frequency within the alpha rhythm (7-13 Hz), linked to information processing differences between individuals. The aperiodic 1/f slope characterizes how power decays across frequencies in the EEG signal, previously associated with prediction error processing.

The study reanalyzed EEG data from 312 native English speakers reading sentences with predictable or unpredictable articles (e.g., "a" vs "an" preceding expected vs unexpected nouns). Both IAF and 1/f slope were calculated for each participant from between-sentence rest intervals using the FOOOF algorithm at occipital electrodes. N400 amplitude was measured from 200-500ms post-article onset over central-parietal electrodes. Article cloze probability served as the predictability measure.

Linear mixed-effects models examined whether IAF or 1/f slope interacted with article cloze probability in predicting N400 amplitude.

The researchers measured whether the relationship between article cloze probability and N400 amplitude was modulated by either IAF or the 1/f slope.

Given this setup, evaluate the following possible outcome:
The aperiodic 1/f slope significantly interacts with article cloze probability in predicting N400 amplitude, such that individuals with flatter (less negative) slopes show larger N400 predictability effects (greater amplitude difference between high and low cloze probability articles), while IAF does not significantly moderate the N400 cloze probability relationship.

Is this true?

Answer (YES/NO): NO